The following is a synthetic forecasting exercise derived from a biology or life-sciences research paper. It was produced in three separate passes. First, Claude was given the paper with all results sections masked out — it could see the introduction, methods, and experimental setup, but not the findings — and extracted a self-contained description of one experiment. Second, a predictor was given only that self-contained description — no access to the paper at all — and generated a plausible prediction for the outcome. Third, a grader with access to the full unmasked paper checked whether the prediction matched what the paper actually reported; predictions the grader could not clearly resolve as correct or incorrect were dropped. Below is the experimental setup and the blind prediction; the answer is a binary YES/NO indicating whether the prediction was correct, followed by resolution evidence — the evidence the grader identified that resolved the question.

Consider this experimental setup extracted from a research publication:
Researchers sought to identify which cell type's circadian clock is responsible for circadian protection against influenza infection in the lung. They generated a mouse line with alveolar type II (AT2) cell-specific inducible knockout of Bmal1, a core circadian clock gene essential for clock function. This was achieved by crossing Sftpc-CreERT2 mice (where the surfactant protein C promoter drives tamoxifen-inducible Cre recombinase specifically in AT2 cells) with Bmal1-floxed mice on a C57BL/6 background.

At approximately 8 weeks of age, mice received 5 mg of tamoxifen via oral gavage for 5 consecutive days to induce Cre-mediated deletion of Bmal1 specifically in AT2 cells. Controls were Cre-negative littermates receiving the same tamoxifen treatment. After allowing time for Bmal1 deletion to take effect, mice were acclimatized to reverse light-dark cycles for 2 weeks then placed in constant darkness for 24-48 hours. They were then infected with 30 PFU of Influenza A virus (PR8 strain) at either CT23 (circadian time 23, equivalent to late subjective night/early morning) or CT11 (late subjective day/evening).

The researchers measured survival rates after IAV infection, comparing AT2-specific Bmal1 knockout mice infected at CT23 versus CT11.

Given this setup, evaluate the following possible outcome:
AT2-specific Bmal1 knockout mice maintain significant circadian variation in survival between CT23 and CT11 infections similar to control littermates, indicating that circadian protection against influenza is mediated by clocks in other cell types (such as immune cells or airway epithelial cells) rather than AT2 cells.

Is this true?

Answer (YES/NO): NO